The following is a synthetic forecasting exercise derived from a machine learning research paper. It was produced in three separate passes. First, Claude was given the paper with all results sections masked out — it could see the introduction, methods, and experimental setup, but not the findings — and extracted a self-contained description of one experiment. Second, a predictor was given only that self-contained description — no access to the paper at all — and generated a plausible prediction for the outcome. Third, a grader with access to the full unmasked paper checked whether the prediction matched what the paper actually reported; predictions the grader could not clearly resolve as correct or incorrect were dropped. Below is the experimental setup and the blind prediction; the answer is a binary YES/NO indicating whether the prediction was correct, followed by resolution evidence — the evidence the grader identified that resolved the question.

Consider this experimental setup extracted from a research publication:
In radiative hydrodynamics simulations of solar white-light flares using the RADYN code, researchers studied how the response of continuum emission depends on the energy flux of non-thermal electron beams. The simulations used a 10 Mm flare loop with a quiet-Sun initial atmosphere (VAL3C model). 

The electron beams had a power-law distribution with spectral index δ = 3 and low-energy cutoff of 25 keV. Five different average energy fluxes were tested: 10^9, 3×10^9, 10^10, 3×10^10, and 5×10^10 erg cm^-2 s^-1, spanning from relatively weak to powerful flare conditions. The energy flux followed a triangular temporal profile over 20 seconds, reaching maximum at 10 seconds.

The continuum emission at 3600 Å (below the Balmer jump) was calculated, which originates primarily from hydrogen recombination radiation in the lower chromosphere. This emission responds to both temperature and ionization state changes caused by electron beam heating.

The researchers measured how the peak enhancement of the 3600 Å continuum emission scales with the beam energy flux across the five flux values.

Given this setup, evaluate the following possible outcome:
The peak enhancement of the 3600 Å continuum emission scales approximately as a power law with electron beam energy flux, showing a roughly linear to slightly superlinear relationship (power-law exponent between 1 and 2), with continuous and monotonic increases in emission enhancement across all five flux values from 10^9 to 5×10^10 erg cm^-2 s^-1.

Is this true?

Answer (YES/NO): NO